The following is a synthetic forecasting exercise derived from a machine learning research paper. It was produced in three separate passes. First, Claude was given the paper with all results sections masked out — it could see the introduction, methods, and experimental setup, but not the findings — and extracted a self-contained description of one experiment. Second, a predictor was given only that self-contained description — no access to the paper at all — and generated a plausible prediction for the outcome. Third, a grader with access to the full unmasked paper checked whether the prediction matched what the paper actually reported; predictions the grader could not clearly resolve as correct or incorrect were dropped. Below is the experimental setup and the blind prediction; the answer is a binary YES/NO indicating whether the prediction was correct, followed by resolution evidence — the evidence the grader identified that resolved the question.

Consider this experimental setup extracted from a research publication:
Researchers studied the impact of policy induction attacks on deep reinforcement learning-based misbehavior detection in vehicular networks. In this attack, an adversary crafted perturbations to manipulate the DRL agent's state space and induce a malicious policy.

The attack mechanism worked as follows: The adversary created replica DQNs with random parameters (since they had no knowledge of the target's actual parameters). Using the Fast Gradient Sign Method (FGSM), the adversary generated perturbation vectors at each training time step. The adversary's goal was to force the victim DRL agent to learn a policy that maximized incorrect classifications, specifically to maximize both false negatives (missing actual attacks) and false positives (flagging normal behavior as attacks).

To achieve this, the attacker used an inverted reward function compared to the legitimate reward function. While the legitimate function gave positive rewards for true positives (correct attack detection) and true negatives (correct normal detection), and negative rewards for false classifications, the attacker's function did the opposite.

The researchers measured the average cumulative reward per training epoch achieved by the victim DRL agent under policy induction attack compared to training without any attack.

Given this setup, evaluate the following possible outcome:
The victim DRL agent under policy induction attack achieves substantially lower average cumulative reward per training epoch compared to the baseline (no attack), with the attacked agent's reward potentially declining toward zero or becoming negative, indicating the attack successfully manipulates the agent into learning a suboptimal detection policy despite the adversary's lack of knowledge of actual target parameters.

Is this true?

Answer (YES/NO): YES